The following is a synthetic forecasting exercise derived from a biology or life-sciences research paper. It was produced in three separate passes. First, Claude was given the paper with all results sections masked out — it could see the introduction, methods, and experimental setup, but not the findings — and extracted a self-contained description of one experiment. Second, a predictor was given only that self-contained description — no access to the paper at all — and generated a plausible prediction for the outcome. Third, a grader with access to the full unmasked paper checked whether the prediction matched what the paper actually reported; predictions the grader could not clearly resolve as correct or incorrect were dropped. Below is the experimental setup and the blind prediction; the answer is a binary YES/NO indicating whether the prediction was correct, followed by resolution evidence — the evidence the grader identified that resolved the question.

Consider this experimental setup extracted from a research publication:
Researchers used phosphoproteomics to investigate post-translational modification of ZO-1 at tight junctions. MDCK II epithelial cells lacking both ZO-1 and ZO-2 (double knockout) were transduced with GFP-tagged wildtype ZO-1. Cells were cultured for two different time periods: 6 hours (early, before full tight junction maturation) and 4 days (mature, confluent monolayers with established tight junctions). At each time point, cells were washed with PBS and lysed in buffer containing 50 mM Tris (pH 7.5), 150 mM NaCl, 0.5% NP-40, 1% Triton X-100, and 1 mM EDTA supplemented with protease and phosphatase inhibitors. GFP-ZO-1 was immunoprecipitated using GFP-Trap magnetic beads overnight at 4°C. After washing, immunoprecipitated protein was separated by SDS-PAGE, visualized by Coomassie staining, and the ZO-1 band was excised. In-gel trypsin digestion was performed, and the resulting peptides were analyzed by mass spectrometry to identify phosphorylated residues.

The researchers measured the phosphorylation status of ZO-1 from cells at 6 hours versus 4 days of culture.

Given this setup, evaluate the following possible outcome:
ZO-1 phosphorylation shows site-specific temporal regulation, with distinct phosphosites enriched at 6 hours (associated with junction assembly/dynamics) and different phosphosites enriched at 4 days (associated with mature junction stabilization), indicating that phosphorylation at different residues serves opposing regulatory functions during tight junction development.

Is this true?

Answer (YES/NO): NO